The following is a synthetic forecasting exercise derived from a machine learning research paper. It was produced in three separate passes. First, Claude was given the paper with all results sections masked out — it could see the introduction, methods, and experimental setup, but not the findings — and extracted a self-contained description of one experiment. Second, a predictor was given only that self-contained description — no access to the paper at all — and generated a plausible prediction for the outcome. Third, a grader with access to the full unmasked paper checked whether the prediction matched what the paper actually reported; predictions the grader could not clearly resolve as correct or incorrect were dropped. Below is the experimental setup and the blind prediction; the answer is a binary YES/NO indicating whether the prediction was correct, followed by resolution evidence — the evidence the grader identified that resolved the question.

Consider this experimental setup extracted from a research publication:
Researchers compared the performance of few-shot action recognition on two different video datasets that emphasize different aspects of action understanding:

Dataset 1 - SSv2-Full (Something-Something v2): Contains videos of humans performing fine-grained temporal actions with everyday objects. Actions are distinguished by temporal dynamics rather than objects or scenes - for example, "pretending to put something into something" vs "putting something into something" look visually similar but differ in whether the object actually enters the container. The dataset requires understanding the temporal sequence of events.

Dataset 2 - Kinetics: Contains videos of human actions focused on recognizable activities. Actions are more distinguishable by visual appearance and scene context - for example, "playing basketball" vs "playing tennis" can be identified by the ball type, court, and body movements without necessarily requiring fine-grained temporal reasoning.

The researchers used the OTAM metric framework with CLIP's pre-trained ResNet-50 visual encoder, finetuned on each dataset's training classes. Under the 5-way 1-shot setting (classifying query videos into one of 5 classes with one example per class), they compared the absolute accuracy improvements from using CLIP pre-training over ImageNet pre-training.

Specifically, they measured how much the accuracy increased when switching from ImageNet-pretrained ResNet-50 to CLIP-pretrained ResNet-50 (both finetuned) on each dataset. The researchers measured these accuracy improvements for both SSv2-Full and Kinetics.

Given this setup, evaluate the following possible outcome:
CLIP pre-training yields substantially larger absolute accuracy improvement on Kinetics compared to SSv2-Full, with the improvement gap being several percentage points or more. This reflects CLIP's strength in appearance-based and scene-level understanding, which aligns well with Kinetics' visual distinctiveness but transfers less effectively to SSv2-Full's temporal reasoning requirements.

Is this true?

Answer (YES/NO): YES